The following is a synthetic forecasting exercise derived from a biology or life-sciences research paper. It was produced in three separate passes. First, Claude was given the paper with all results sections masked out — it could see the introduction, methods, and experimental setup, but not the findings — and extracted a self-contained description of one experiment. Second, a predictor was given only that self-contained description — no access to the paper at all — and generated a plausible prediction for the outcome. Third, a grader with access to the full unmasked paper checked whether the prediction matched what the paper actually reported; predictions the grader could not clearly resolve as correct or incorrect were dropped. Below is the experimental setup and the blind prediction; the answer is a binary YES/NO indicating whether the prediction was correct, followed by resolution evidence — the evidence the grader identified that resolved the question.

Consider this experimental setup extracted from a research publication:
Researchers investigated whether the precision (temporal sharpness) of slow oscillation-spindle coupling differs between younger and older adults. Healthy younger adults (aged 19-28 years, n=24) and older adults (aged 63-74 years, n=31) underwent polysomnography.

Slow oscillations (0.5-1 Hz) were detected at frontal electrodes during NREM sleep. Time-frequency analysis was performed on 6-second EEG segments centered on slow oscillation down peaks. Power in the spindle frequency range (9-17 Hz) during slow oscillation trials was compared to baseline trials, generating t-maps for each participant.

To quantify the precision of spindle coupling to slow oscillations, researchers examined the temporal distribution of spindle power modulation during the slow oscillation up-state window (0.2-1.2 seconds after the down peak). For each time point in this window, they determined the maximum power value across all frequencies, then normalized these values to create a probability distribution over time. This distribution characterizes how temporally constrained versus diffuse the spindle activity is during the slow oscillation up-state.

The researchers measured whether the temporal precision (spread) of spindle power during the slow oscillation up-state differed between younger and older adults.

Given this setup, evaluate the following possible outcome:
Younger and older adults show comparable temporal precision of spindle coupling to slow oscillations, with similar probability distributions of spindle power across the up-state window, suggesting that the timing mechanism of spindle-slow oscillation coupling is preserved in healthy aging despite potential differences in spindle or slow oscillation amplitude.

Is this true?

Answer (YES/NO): NO